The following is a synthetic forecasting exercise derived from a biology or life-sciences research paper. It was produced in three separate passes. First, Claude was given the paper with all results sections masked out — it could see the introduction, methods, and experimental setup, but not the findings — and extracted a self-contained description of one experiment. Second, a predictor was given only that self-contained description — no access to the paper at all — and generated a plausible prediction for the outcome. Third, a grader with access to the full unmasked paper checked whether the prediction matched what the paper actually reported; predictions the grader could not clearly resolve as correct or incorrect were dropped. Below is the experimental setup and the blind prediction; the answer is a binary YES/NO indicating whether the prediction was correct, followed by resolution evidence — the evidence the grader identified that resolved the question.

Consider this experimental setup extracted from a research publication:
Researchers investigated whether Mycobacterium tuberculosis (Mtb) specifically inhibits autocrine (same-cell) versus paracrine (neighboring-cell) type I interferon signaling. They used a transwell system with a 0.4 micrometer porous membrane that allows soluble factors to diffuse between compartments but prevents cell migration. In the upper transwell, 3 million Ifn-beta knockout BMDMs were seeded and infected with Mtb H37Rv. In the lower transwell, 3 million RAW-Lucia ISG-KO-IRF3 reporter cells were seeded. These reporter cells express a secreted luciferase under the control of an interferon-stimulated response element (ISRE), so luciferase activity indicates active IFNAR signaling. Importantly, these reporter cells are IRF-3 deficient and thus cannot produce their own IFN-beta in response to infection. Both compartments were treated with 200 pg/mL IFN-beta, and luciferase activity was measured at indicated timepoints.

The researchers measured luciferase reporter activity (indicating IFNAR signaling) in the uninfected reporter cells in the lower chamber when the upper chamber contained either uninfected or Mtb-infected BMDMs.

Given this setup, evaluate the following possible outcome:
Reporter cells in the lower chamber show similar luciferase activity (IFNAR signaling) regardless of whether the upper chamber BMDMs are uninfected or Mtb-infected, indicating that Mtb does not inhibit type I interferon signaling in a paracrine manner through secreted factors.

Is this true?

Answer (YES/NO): YES